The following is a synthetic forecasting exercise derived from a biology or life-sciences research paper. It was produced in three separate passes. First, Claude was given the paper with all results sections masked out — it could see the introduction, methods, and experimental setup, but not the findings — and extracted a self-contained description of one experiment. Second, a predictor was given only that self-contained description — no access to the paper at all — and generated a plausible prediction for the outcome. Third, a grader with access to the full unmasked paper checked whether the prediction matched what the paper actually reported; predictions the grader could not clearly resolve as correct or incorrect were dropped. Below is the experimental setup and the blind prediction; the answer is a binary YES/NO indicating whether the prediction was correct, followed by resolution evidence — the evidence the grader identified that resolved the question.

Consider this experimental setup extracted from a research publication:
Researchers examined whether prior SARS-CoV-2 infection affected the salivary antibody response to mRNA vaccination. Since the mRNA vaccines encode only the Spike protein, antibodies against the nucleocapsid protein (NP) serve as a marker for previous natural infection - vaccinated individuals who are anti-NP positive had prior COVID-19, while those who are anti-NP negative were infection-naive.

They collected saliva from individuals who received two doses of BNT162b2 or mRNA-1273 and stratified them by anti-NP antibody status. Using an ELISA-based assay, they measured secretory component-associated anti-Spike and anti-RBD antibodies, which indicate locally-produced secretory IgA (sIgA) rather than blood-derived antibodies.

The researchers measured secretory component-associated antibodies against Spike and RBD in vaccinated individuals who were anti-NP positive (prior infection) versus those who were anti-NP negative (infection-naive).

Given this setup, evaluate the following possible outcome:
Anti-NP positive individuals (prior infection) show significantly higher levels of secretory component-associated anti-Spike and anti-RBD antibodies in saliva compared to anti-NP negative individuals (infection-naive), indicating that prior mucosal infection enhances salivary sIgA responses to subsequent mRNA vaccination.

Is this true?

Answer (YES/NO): NO